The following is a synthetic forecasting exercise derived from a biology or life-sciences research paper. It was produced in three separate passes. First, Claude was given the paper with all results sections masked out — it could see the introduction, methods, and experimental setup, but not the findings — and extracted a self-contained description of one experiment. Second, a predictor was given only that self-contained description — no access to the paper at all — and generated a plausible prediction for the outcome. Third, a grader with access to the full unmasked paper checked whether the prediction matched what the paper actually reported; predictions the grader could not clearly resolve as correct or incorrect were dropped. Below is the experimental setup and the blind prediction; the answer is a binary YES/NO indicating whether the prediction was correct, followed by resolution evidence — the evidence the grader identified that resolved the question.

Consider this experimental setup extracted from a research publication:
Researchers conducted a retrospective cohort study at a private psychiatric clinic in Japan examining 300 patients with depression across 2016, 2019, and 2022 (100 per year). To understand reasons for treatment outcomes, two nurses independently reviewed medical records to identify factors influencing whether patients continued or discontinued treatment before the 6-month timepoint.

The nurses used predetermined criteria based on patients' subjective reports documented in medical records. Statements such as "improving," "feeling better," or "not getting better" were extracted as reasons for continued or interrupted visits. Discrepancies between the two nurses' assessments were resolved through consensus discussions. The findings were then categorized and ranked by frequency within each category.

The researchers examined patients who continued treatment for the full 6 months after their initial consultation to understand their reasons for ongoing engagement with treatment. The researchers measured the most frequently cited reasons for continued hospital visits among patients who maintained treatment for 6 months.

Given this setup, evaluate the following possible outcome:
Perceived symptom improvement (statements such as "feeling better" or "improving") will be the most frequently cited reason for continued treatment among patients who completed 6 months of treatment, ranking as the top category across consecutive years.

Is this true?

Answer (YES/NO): NO